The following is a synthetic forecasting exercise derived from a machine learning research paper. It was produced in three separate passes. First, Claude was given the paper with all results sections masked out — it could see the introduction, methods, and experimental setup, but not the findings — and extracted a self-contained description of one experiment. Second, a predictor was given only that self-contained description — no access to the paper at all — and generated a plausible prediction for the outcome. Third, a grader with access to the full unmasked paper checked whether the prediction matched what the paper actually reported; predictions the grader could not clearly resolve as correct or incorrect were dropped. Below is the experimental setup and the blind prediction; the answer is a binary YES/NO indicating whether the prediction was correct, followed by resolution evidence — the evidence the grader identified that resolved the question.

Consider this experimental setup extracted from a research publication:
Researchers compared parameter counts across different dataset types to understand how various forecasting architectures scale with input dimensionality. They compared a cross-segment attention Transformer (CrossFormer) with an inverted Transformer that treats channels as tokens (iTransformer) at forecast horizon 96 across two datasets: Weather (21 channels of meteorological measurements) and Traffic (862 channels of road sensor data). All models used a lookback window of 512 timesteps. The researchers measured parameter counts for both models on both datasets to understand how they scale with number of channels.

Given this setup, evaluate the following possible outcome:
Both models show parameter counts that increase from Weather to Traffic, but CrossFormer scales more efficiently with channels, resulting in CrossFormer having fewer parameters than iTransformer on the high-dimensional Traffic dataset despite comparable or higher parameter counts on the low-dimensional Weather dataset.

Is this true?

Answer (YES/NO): NO